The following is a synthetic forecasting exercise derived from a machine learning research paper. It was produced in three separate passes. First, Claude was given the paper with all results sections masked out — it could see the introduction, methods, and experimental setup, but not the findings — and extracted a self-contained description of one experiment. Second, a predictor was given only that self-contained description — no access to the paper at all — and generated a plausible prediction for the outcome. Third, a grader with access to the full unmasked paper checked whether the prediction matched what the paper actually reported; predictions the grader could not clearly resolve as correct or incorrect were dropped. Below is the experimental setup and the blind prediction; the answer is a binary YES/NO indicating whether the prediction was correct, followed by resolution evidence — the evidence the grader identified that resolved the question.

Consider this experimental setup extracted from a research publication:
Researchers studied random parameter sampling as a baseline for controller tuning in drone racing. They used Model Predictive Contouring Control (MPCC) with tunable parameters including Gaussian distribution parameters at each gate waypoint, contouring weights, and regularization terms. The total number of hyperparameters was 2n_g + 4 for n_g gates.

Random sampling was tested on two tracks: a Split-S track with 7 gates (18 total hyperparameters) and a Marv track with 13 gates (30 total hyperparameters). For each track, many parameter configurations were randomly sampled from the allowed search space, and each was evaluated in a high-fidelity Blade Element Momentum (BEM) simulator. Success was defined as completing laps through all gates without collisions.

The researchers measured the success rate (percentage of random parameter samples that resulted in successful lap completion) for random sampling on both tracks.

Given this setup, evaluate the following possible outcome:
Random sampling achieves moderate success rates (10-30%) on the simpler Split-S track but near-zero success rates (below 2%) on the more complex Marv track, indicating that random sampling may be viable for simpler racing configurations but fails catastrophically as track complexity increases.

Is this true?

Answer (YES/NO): YES